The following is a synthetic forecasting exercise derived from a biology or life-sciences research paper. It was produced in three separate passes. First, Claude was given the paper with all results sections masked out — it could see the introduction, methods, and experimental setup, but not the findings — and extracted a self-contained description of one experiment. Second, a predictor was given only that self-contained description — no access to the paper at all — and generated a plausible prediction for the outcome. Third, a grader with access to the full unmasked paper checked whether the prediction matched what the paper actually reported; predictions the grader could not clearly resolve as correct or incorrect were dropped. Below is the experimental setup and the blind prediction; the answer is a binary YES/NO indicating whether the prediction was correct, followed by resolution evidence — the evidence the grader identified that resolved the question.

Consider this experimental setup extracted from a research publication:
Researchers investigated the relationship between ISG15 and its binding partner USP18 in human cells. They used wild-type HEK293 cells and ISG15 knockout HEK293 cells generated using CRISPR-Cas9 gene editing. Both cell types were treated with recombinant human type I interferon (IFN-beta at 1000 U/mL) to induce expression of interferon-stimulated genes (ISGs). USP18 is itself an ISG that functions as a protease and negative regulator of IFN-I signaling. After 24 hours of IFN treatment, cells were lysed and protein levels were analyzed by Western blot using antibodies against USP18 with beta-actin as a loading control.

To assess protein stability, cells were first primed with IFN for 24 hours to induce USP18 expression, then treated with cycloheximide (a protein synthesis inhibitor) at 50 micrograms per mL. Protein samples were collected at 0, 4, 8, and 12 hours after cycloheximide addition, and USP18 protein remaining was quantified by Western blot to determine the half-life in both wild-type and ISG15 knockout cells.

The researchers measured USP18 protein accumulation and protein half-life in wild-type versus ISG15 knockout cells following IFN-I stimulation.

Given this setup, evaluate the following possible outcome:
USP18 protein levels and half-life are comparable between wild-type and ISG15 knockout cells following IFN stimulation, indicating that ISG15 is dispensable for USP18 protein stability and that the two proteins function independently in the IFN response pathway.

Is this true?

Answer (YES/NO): NO